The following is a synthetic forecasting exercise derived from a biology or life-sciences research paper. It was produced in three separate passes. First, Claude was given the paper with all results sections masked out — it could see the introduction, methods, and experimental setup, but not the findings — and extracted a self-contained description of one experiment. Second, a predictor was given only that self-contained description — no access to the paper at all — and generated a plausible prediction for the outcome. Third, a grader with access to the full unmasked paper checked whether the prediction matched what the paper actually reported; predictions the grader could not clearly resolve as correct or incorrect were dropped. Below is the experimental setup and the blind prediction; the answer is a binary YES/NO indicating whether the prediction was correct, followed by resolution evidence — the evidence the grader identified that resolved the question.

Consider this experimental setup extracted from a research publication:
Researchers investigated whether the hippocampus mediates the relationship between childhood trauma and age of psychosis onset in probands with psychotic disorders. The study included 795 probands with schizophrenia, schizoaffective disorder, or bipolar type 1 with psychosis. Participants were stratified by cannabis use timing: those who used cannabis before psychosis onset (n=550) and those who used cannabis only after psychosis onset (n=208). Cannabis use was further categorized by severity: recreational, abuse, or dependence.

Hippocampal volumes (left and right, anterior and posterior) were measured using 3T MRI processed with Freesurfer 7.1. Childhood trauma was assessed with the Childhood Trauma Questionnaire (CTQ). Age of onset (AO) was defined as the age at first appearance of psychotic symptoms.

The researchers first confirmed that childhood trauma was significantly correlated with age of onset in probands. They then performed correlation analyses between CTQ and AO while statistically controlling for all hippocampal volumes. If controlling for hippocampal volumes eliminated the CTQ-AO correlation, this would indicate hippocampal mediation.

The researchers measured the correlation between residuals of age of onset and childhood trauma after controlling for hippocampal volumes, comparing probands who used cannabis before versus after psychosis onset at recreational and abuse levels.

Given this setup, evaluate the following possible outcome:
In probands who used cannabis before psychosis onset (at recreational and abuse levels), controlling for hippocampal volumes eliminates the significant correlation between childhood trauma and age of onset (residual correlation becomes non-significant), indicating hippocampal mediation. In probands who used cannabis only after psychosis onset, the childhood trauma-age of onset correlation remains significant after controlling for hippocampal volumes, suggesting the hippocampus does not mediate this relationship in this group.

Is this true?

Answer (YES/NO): YES